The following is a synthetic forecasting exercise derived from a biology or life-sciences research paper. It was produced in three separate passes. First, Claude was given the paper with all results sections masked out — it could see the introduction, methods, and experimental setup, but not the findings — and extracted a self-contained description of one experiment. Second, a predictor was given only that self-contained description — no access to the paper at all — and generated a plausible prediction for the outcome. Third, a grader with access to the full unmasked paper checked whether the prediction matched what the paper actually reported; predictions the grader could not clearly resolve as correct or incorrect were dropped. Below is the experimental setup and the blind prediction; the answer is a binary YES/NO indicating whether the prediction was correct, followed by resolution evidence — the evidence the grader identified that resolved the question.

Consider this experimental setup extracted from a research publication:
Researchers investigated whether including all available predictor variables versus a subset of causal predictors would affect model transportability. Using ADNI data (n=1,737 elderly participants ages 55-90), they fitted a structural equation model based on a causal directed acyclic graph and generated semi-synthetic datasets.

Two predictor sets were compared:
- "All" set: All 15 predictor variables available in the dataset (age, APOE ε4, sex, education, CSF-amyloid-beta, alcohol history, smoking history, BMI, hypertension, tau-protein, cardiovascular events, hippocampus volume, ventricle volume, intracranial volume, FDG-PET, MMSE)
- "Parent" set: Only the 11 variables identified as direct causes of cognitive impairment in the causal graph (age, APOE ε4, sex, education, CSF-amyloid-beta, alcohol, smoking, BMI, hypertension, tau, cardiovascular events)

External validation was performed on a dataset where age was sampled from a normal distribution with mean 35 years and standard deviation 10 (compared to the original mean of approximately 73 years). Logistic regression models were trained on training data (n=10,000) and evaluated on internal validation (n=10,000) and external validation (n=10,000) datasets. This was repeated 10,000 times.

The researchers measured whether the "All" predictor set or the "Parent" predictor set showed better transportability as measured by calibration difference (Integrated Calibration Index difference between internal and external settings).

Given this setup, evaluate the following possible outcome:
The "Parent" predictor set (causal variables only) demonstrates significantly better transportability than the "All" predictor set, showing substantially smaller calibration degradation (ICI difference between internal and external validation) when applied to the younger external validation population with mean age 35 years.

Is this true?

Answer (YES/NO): NO